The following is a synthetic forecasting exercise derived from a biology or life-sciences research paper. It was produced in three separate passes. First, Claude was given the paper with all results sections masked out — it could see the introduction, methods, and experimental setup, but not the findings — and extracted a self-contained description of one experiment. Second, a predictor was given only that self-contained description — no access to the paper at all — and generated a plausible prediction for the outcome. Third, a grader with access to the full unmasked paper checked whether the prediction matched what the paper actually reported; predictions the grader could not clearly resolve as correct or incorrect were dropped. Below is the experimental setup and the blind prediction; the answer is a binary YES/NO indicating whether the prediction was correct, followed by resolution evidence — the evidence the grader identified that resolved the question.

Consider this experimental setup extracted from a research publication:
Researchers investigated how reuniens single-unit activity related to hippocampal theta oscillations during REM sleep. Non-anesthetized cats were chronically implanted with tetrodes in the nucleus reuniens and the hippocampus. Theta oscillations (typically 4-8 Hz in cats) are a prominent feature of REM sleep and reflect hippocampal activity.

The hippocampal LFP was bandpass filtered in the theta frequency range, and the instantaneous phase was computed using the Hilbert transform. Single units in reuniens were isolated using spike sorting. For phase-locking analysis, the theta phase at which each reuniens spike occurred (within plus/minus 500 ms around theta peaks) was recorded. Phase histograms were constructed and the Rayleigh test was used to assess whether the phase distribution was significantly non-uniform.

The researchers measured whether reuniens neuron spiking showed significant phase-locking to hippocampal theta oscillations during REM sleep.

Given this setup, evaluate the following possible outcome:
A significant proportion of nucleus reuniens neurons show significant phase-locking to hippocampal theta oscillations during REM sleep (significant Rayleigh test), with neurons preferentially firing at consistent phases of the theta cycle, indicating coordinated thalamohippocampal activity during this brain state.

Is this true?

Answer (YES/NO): YES